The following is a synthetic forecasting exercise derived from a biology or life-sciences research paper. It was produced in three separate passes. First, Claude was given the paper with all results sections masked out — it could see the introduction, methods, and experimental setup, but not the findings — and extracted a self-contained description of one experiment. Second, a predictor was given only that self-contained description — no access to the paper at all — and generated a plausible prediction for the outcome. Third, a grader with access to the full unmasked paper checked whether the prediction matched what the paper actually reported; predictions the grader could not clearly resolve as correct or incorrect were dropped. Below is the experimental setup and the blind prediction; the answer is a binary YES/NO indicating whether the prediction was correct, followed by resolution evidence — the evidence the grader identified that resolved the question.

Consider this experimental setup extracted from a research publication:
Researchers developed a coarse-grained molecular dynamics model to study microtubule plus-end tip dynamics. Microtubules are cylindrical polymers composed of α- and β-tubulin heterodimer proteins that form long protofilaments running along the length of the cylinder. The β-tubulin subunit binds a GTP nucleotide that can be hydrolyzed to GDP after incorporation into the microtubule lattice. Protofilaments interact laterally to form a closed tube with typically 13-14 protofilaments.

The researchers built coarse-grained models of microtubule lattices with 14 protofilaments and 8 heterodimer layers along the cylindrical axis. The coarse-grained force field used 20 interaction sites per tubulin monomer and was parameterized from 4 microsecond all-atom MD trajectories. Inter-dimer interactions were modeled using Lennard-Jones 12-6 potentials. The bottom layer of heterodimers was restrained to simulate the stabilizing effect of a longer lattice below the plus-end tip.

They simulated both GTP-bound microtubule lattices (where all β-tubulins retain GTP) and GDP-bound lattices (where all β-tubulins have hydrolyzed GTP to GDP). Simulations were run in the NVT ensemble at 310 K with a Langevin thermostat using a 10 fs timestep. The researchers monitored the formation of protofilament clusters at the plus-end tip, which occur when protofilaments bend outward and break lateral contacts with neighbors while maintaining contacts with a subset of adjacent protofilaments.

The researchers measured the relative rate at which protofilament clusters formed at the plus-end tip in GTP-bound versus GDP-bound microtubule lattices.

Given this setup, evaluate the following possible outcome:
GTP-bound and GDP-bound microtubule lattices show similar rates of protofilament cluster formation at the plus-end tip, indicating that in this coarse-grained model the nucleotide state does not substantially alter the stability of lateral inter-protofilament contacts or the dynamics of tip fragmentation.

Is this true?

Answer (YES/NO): NO